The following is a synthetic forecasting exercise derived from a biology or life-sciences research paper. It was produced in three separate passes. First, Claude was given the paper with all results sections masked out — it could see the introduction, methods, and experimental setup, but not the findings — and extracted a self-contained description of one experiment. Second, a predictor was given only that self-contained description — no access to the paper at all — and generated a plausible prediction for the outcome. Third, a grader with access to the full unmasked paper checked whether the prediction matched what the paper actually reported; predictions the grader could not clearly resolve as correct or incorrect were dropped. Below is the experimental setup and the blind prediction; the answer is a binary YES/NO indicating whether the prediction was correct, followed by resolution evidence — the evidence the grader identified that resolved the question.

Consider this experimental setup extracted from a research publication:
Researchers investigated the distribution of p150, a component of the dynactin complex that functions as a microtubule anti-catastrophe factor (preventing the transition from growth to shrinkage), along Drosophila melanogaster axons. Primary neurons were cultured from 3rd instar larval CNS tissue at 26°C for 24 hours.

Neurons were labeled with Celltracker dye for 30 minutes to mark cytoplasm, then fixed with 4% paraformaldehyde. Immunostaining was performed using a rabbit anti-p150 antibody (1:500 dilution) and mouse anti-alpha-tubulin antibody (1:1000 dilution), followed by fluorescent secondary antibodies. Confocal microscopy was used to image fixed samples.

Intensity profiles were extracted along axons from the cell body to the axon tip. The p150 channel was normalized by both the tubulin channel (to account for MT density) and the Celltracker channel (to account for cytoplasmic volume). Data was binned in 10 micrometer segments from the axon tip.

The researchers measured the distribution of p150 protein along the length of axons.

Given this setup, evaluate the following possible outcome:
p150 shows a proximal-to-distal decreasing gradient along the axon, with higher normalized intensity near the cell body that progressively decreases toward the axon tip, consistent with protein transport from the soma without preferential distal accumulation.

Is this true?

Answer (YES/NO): NO